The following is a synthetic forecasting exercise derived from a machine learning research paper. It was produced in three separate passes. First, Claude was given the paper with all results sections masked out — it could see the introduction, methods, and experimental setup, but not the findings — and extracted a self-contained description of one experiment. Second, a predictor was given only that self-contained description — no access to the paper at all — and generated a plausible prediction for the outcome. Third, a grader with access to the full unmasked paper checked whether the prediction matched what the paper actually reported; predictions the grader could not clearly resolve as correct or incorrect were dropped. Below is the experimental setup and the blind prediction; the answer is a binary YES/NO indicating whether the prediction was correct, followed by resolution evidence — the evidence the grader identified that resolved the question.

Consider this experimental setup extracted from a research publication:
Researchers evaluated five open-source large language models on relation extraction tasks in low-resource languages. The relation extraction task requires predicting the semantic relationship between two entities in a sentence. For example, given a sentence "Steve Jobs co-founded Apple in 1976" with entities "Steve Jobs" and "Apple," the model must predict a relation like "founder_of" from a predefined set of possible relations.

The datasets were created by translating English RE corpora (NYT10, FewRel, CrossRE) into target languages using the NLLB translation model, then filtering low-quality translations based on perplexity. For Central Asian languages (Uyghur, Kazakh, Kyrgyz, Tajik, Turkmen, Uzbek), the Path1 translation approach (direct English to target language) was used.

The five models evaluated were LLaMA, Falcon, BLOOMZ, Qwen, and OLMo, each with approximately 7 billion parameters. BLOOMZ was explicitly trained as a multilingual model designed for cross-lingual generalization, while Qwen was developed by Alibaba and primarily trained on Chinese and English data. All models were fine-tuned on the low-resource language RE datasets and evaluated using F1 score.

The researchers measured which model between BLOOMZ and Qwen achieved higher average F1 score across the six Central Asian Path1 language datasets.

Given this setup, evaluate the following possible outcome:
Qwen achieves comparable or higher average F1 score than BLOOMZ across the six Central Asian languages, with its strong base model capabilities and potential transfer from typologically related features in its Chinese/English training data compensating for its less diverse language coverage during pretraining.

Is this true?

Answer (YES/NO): YES